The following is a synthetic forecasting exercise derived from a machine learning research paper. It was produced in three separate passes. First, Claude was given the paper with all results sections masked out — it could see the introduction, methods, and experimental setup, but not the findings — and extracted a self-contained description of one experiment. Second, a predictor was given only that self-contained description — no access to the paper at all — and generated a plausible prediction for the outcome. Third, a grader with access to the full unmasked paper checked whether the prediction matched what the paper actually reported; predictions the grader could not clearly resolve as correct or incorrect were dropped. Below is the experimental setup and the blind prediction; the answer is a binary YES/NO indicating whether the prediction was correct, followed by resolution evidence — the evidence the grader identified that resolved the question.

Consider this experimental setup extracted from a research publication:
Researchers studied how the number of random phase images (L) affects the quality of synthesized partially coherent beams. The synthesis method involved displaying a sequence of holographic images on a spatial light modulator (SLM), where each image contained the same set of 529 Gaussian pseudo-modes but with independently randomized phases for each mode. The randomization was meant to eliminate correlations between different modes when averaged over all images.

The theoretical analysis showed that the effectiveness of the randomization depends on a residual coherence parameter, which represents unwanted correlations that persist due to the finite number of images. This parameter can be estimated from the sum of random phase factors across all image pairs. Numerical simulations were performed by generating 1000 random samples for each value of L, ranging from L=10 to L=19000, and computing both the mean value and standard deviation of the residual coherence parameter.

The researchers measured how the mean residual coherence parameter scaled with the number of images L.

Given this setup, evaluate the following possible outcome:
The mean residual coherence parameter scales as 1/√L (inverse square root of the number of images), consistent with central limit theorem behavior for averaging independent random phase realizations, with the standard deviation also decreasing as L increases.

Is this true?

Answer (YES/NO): YES